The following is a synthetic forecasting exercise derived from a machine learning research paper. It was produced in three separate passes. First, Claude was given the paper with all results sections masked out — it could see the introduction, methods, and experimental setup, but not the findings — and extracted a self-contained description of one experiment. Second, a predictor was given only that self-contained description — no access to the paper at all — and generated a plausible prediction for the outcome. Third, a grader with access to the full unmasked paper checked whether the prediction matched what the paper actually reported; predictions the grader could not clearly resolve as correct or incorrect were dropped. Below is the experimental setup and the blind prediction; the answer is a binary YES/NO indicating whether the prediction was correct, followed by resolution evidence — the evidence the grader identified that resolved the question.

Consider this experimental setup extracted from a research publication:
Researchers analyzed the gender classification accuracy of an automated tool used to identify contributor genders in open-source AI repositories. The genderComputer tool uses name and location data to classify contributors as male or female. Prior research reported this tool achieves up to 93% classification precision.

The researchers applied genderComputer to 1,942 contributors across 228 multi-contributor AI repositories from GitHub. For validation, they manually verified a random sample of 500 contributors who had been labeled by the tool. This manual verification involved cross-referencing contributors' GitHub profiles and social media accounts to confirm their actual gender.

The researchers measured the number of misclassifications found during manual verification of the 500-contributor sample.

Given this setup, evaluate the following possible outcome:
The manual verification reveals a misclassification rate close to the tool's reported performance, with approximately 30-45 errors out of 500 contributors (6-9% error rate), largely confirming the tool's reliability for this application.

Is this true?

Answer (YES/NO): NO